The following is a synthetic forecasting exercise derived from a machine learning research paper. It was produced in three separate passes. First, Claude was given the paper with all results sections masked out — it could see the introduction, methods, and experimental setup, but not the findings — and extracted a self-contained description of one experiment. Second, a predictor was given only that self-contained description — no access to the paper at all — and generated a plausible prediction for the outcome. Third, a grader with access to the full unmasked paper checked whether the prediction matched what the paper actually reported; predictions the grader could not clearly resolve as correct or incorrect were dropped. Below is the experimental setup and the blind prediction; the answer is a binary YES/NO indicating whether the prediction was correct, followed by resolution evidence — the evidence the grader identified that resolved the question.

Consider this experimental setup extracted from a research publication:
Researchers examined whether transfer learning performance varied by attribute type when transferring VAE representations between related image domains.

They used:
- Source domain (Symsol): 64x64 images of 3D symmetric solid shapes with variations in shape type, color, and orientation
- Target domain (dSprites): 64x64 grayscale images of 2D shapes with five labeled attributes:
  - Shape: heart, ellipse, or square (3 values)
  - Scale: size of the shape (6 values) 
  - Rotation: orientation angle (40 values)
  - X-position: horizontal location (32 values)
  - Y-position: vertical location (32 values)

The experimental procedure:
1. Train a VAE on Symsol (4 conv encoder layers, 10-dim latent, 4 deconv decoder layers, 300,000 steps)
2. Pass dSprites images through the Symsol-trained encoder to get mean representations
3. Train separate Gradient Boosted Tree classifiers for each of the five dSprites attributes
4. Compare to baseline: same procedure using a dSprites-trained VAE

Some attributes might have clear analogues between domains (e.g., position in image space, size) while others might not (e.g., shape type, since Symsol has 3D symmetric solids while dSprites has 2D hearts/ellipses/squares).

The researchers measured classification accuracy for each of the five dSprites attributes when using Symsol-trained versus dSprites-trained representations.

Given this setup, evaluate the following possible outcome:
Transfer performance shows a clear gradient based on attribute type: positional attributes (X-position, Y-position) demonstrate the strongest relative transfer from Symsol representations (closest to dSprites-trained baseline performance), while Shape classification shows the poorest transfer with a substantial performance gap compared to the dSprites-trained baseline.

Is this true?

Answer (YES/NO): NO